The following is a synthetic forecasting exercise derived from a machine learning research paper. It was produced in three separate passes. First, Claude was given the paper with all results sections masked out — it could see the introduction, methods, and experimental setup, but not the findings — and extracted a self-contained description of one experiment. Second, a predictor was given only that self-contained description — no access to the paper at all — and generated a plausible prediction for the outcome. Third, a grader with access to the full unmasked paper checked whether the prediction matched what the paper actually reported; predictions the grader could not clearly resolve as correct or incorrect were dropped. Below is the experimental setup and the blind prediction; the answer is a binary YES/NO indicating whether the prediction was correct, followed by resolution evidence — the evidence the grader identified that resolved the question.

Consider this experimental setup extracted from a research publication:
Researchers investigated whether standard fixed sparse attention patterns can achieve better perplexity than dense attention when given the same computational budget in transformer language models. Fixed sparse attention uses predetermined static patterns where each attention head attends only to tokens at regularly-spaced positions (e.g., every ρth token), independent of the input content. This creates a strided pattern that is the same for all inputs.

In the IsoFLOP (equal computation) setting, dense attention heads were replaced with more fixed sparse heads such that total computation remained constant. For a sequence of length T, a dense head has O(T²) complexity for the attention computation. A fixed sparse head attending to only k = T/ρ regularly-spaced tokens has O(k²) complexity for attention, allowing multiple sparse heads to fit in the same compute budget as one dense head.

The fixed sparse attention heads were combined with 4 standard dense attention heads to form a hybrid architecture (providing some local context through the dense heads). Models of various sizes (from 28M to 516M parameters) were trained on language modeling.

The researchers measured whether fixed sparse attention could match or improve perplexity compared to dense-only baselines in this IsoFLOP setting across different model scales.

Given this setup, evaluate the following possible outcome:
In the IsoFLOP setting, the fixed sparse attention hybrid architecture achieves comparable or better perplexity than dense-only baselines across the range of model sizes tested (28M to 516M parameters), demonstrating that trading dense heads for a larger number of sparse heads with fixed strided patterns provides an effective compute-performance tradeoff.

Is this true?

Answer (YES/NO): NO